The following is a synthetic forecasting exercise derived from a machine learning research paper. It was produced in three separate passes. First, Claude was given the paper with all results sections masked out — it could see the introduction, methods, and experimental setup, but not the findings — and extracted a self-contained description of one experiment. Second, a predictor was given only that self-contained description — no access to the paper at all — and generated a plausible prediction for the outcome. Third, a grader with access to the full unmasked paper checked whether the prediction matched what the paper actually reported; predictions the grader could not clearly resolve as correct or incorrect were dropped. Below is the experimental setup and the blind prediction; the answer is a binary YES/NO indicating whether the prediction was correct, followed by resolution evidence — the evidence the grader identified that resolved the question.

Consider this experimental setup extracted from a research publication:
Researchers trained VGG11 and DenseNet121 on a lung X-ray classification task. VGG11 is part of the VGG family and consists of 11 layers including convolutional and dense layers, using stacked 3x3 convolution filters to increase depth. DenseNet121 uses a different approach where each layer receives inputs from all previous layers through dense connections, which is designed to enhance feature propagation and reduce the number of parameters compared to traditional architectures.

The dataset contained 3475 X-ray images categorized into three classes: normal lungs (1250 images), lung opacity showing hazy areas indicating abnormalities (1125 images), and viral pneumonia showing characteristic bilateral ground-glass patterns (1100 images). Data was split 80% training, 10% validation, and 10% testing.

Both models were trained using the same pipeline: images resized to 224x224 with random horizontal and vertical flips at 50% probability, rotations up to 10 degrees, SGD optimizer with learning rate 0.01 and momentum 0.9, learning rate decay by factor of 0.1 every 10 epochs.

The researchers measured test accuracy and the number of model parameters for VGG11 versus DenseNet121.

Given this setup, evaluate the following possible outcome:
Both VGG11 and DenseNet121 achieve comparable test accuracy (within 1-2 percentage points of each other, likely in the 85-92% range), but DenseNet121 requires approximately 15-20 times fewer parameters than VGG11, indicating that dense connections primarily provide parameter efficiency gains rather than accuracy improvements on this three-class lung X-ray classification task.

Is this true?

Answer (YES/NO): NO